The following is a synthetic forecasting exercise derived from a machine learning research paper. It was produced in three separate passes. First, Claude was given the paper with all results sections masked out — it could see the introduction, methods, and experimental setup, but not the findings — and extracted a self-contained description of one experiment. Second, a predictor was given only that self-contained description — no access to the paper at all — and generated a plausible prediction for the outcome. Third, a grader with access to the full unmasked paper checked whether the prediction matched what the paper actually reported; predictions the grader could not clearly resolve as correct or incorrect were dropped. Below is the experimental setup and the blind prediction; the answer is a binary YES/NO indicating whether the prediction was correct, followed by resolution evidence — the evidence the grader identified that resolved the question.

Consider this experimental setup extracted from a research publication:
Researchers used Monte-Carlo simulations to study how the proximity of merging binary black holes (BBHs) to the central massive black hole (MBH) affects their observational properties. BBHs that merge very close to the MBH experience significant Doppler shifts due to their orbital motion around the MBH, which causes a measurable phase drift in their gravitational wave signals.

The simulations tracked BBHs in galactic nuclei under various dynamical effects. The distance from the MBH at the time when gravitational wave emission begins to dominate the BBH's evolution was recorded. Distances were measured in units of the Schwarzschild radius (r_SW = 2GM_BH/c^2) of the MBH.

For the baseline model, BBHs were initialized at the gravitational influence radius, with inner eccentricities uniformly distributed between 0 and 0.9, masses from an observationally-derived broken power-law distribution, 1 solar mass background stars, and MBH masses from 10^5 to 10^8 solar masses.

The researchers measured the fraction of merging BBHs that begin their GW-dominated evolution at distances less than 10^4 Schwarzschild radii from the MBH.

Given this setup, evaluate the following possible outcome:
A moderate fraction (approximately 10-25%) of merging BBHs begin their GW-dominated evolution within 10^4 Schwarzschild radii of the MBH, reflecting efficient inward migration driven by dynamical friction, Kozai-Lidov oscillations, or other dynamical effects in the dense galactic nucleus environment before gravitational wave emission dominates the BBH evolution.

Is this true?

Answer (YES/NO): NO